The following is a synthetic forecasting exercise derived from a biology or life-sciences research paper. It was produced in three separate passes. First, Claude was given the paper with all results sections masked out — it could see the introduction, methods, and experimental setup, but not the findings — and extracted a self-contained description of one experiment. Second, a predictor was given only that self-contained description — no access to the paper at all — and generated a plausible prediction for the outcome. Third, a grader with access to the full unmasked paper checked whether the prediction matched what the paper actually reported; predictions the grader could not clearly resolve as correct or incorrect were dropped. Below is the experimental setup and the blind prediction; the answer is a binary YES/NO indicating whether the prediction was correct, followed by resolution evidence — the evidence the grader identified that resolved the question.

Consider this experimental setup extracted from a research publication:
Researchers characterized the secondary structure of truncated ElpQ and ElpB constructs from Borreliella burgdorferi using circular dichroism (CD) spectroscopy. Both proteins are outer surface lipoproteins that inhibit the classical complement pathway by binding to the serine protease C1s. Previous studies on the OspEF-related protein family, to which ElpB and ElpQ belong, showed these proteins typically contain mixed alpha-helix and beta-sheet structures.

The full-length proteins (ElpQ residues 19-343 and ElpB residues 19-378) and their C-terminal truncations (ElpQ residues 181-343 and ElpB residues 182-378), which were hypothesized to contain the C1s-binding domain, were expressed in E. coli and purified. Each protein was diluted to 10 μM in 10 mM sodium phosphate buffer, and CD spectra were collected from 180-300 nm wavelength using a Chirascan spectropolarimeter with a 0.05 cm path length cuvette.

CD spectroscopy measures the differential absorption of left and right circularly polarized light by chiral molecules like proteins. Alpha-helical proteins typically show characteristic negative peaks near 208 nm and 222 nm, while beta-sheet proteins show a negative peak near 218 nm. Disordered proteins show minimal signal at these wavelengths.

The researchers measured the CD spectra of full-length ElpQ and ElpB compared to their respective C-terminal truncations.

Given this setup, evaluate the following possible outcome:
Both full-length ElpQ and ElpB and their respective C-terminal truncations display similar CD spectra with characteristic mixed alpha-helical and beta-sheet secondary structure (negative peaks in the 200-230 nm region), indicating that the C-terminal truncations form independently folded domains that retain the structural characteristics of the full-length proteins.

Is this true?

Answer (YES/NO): NO